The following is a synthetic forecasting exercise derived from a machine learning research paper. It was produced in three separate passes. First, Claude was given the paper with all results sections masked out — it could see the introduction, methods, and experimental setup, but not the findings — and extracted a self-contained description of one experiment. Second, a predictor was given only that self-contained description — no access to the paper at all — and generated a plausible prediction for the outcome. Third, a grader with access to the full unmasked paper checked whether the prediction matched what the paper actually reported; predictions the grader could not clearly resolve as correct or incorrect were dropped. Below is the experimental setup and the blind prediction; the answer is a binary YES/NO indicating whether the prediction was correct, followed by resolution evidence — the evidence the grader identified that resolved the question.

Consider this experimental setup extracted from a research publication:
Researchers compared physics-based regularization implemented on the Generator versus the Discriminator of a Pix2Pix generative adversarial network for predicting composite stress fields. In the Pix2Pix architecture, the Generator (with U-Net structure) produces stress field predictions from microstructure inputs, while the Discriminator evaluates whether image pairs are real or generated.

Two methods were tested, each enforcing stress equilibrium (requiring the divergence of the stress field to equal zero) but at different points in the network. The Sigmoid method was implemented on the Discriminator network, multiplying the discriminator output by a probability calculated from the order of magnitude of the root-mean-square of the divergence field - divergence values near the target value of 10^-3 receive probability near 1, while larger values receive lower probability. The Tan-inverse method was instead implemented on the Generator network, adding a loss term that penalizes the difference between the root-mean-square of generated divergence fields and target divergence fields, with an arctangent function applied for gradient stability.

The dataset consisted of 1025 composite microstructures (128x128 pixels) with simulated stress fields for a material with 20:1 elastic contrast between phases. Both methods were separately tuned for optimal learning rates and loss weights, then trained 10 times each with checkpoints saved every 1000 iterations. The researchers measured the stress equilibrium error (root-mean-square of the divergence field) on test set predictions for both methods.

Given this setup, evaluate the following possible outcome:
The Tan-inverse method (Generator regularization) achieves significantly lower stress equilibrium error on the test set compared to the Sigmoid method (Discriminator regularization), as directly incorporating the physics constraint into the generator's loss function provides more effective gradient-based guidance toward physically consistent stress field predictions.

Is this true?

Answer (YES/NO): NO